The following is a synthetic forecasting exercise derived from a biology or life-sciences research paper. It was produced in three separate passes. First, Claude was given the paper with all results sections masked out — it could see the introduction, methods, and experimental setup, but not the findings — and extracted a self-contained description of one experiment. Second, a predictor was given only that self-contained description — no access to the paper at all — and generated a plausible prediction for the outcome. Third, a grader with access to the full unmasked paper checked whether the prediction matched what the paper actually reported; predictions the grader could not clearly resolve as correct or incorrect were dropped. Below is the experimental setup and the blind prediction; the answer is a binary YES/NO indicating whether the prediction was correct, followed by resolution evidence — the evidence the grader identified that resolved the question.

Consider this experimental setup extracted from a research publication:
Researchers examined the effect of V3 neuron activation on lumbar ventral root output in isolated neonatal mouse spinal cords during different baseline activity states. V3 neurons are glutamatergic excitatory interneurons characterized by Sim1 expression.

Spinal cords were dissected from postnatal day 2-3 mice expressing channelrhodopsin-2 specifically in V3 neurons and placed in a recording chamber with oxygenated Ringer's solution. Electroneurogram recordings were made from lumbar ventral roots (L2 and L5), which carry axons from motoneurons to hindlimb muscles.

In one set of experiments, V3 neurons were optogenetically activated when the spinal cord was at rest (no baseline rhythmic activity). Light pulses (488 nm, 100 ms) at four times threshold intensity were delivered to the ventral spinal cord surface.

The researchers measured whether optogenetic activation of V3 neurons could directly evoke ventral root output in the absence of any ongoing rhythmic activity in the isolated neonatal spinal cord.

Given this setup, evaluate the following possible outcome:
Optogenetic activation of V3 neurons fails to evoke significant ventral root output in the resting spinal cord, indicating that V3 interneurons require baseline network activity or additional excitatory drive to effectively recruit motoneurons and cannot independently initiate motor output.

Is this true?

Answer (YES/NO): NO